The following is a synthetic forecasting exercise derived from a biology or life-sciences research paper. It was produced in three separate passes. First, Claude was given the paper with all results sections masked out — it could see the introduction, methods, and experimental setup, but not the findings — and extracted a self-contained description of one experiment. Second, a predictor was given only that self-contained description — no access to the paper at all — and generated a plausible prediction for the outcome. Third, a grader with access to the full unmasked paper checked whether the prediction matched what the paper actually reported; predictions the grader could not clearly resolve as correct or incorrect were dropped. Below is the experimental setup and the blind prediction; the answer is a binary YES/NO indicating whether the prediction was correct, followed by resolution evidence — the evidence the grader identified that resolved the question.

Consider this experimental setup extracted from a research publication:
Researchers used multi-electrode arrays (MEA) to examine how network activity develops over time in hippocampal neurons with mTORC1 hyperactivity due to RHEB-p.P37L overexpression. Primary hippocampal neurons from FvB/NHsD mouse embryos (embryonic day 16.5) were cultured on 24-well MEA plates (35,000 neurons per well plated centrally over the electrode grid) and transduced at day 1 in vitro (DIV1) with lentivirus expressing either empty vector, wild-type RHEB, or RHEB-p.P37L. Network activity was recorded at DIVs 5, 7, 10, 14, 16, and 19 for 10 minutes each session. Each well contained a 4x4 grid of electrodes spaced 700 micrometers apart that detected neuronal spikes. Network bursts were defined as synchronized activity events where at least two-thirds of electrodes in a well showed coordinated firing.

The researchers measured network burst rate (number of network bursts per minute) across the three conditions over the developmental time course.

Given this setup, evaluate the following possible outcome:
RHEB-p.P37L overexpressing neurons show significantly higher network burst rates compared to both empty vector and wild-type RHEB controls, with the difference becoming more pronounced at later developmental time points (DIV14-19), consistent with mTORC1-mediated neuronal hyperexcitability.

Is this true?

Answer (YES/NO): NO